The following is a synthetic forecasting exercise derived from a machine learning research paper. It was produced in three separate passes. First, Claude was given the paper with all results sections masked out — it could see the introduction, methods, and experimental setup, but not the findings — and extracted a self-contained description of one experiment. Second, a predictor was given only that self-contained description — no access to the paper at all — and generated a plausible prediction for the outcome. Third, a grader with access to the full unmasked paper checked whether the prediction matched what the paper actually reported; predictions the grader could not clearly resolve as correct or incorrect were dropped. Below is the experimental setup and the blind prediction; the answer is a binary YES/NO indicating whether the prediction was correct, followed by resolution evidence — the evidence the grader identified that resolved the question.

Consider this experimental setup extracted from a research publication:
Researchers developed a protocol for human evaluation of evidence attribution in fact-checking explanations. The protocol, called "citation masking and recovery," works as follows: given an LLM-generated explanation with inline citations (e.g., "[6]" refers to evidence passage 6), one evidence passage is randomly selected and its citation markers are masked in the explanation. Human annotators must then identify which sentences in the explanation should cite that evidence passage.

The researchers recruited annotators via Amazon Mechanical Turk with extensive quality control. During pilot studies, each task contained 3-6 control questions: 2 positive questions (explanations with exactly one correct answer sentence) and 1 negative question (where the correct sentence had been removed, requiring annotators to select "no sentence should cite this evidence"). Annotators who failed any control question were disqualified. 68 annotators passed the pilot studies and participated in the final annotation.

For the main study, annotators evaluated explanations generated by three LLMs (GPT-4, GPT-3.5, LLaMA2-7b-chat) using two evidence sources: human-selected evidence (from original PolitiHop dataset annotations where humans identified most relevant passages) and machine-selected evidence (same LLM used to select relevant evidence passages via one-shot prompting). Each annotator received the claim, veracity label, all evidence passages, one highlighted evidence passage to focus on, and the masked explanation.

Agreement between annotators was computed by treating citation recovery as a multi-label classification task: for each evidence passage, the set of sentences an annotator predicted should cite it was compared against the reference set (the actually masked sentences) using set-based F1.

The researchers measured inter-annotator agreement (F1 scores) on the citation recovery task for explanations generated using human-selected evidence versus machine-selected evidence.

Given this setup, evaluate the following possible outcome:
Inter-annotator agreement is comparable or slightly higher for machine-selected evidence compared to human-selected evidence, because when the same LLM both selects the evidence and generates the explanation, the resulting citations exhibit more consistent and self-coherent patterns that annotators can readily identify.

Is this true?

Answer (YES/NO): YES